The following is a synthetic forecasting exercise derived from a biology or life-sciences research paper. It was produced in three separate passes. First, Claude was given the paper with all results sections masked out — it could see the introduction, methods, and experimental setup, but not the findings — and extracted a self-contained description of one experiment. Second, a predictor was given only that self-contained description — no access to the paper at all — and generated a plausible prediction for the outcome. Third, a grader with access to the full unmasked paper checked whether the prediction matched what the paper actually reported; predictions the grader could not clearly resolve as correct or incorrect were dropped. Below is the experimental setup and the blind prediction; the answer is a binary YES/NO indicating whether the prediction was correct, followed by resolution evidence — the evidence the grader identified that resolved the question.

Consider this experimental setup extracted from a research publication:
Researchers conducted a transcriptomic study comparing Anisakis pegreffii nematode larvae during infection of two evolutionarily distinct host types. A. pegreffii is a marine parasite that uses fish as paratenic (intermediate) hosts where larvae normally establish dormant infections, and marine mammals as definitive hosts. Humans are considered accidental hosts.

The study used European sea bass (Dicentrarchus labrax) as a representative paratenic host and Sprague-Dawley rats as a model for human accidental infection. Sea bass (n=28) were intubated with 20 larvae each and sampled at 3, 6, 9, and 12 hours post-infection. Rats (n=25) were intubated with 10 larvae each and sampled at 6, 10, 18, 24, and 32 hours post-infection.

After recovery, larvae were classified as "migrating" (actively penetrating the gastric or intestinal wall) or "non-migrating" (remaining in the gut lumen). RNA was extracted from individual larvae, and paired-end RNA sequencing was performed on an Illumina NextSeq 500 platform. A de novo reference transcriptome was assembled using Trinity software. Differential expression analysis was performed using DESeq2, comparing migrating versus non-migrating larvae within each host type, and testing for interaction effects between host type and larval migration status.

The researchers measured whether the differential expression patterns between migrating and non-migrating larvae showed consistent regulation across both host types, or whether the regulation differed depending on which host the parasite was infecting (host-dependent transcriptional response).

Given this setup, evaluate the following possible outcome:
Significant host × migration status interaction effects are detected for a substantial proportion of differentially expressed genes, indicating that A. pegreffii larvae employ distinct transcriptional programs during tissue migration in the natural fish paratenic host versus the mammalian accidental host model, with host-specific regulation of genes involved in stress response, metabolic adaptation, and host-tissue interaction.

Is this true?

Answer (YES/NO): YES